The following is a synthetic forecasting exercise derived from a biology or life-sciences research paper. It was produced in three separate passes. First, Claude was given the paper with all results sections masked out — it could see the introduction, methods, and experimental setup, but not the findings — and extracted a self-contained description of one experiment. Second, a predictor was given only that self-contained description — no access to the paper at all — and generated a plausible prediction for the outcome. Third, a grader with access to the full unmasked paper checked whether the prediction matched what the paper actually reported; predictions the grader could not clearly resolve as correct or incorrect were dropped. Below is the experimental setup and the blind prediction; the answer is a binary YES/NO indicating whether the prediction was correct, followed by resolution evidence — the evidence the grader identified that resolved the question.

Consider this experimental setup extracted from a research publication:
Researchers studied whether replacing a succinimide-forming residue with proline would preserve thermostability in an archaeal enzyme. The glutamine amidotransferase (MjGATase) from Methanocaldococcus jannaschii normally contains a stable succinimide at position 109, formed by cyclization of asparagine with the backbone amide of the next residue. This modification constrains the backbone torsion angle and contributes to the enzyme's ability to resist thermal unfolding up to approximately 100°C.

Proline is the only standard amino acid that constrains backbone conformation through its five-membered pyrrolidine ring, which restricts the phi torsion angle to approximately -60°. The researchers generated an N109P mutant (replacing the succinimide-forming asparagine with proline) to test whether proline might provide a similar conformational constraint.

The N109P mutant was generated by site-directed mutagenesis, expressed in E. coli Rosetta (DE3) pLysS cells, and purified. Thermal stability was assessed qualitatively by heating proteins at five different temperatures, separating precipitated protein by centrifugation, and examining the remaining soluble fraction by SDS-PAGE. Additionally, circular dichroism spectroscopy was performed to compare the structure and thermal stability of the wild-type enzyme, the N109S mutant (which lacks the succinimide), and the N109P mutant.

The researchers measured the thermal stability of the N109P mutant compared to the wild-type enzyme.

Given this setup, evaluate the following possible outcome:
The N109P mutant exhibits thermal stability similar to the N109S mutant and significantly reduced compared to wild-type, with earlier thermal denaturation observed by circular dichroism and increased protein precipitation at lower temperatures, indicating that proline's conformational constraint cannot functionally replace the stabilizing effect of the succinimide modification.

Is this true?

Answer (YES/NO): NO